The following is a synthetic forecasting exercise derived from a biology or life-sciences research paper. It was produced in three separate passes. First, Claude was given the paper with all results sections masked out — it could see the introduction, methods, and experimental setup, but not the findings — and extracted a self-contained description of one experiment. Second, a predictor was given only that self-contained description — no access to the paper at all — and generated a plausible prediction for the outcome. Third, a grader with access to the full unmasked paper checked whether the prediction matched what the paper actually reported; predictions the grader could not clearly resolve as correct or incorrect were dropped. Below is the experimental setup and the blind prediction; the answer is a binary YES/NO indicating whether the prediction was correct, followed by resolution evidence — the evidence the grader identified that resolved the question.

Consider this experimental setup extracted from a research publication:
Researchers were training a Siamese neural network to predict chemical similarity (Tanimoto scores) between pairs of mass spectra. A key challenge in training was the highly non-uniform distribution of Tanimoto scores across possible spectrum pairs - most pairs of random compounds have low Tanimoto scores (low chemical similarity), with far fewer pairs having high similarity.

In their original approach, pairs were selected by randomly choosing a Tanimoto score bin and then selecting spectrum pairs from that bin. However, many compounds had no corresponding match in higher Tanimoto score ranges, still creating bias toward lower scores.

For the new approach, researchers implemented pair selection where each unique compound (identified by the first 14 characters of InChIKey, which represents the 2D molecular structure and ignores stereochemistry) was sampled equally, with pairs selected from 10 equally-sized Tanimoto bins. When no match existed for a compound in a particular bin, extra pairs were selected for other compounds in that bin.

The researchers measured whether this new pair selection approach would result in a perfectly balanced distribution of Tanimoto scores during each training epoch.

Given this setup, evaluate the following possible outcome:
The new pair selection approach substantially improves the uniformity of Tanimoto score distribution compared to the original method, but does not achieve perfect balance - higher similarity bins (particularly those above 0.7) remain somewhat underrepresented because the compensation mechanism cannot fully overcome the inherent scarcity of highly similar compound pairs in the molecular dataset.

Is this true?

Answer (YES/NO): NO